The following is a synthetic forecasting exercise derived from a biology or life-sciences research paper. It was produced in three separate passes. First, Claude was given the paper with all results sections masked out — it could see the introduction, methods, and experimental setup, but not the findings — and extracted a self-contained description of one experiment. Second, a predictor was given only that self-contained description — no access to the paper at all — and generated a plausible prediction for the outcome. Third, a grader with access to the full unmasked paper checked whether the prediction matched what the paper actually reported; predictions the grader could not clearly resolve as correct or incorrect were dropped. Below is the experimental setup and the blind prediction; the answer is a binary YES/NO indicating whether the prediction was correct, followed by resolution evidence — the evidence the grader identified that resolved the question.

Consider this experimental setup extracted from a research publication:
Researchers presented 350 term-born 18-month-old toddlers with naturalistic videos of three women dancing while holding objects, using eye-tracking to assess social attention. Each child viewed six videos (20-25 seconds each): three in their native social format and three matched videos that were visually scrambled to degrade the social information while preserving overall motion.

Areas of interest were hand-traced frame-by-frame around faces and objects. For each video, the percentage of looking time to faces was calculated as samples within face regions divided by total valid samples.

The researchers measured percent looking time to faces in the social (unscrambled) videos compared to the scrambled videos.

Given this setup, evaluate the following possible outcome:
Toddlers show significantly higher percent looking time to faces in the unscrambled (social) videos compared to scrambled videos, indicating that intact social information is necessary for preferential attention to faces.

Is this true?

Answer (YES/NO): YES